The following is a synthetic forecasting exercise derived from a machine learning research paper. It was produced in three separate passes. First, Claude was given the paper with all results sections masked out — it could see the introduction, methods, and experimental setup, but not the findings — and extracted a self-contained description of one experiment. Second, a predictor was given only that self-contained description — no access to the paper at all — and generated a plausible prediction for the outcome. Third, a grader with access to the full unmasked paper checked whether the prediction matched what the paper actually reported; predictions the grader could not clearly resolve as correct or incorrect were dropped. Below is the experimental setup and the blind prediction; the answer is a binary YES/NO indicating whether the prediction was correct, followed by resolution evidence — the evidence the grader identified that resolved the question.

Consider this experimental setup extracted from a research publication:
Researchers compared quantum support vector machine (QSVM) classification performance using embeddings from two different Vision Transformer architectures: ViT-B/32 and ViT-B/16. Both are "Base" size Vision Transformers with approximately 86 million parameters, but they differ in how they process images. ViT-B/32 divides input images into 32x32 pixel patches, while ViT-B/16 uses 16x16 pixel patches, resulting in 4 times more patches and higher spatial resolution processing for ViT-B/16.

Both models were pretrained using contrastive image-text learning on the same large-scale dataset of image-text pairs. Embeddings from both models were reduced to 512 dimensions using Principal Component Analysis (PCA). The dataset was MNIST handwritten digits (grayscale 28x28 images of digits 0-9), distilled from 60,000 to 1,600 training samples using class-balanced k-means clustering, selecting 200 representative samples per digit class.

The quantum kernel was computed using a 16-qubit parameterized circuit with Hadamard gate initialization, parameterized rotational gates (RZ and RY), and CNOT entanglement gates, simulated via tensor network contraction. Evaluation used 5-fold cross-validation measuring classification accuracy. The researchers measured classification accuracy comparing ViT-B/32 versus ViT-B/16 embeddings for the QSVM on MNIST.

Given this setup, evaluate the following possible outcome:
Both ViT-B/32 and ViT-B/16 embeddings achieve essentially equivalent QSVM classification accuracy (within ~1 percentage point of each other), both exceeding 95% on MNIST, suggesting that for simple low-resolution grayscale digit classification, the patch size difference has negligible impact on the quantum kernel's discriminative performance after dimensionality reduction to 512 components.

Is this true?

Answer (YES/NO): NO